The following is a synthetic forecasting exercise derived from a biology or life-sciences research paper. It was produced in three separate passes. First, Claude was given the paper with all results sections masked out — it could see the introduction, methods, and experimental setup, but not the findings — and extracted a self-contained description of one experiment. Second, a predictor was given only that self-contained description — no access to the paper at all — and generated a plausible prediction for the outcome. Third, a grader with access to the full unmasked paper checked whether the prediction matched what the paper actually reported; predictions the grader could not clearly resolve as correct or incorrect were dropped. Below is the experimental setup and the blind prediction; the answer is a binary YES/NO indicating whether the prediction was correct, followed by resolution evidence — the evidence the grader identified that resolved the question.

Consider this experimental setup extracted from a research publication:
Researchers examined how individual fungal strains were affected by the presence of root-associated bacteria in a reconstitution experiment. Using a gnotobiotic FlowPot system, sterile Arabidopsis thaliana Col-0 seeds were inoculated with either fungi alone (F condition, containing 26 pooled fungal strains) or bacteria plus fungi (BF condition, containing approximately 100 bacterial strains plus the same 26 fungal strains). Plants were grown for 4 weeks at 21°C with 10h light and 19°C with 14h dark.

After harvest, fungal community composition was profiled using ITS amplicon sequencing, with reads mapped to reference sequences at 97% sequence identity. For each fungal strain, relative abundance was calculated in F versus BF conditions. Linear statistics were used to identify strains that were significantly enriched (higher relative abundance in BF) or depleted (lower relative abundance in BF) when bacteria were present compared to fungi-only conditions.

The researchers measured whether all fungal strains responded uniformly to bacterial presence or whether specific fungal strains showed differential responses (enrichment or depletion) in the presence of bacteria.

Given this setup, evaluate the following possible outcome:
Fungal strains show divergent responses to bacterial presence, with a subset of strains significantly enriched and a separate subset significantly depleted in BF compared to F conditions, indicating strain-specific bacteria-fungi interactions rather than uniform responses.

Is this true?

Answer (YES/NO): NO